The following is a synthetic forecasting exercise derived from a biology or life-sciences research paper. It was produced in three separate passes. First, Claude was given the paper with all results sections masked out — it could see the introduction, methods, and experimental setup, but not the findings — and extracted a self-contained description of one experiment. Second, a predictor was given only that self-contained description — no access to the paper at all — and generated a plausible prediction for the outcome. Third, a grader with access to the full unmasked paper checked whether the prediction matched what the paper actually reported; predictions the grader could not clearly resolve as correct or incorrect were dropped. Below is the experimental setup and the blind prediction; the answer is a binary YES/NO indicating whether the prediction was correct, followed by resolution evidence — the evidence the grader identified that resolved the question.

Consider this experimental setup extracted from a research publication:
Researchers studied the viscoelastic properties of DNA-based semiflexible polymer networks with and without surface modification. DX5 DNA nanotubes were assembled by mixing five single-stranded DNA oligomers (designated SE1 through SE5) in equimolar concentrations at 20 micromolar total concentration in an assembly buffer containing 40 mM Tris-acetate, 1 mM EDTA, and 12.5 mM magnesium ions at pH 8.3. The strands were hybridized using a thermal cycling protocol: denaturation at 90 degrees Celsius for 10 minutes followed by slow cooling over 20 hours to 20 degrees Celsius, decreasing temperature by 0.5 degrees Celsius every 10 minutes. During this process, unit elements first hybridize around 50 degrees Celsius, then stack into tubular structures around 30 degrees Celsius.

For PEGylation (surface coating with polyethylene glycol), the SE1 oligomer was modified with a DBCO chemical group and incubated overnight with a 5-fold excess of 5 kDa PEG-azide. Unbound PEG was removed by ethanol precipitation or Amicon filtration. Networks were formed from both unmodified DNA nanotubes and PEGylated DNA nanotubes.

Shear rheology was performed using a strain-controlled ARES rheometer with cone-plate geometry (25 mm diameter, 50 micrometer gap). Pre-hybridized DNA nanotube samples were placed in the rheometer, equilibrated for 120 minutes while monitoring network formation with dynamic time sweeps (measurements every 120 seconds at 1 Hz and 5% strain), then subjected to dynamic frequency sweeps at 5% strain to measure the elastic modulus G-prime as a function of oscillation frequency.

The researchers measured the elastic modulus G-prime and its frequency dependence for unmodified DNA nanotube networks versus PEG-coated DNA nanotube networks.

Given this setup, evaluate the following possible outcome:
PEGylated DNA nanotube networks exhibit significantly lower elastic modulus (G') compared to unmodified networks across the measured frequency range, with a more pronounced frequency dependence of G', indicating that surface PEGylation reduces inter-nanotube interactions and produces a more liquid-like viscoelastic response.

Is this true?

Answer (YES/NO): YES